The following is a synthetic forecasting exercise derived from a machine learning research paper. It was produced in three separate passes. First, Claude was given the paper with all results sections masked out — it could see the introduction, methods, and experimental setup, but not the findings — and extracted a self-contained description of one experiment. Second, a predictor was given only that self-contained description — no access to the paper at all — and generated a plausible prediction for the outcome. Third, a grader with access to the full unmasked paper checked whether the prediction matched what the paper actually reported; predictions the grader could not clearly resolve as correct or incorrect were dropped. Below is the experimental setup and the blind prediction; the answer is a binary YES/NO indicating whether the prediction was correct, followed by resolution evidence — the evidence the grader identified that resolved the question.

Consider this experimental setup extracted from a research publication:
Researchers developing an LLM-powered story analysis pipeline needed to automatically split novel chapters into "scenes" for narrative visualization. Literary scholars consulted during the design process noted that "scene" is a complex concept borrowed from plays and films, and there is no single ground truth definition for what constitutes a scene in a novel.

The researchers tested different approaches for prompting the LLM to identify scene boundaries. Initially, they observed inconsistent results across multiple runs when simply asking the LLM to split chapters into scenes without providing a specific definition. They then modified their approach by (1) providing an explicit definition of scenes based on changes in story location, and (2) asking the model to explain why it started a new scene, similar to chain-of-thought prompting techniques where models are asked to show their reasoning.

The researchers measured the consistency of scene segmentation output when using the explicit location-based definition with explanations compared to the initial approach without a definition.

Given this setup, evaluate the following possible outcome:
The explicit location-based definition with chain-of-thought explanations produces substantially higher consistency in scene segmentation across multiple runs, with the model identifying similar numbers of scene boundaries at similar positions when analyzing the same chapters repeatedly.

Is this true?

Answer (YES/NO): NO